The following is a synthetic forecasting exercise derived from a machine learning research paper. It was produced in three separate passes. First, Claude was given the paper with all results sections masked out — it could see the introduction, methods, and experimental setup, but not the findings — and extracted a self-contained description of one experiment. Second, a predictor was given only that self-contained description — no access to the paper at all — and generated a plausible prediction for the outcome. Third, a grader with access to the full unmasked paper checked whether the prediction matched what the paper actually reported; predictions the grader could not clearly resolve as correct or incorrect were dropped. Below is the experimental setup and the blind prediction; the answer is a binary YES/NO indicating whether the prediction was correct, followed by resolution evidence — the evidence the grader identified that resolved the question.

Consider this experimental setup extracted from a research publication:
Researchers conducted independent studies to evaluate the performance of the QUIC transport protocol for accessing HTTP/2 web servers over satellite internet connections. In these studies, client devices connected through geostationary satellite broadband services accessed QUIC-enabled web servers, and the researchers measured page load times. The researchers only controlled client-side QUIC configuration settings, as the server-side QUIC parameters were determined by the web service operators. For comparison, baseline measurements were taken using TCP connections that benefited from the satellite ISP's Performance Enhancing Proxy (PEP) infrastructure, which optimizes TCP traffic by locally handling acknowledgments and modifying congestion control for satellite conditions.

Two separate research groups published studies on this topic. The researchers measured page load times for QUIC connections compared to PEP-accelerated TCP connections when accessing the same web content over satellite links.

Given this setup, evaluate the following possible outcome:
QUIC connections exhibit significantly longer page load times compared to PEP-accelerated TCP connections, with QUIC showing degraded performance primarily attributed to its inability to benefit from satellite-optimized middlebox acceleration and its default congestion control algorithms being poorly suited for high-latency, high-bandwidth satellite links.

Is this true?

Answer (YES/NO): NO